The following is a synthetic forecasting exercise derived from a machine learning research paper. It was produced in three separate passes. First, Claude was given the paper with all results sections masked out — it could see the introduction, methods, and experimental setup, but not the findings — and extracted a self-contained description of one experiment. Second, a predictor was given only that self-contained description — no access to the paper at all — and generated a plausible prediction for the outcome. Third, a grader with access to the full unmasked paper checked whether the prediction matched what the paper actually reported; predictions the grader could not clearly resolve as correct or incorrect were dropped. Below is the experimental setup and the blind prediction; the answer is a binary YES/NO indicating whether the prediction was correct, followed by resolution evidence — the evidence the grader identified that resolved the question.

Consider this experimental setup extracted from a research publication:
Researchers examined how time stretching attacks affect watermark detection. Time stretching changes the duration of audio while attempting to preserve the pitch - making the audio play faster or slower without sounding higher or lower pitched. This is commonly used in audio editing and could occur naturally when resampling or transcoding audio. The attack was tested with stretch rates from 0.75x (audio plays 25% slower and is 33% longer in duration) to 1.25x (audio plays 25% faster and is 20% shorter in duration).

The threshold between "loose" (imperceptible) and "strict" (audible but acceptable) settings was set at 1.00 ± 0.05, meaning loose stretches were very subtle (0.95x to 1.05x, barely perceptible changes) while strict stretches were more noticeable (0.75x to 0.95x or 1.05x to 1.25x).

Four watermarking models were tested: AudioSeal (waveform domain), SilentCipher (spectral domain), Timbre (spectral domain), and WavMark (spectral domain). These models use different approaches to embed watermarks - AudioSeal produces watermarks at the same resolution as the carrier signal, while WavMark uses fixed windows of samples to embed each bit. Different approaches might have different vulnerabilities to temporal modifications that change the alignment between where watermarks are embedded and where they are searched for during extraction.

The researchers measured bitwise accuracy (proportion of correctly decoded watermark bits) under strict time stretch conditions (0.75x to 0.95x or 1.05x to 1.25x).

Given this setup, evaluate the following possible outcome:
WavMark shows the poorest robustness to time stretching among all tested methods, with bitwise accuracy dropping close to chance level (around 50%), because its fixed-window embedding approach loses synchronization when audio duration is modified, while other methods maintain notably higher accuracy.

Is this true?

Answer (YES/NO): NO